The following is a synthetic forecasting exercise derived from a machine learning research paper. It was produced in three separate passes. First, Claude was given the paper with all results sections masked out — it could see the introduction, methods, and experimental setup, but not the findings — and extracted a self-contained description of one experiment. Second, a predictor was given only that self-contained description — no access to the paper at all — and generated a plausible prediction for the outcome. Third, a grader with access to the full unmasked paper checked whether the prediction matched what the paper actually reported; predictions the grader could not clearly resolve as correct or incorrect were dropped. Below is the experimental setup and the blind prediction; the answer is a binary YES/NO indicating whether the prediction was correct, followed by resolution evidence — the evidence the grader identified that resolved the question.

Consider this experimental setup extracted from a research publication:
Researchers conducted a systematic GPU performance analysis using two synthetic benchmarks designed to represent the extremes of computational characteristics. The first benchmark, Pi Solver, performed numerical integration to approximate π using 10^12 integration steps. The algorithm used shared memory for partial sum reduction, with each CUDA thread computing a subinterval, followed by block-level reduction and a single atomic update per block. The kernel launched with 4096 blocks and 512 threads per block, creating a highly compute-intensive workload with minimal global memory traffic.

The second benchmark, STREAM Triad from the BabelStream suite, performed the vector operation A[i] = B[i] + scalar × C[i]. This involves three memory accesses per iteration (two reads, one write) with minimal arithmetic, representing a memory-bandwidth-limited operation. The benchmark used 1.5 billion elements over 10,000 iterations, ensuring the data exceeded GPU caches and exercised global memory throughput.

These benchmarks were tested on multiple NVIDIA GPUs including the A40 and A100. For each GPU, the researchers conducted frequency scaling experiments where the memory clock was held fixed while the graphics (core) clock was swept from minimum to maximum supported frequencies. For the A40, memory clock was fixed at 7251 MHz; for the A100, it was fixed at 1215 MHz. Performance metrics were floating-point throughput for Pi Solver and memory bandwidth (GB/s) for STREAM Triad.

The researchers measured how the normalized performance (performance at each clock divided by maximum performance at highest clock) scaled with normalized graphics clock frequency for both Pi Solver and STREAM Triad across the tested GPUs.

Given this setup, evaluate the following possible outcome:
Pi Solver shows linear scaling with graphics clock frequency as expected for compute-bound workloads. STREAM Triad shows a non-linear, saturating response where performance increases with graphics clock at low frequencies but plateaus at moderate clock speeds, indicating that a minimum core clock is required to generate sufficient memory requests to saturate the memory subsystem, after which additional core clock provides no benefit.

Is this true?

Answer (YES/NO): YES